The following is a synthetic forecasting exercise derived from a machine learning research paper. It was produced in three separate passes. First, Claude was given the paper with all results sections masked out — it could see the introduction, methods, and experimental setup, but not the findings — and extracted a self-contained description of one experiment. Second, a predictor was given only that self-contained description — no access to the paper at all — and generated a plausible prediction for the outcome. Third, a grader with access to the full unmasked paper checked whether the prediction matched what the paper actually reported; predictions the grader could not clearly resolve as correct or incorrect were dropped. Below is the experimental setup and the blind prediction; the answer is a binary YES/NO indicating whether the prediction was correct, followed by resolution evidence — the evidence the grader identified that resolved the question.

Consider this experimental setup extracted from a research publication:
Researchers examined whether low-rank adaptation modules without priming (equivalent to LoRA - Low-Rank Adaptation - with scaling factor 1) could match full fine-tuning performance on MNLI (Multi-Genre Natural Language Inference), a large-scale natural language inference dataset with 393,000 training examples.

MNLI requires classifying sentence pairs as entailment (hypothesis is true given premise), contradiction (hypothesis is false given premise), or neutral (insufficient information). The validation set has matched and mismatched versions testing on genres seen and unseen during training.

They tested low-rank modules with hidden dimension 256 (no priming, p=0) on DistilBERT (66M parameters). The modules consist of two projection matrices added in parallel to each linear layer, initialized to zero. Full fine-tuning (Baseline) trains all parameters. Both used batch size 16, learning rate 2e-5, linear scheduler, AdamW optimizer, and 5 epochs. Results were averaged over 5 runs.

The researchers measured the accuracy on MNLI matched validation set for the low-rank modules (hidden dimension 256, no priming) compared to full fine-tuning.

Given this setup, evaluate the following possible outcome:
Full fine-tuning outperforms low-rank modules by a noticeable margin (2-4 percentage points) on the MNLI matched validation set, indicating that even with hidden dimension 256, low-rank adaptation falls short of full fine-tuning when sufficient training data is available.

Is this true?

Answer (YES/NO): NO